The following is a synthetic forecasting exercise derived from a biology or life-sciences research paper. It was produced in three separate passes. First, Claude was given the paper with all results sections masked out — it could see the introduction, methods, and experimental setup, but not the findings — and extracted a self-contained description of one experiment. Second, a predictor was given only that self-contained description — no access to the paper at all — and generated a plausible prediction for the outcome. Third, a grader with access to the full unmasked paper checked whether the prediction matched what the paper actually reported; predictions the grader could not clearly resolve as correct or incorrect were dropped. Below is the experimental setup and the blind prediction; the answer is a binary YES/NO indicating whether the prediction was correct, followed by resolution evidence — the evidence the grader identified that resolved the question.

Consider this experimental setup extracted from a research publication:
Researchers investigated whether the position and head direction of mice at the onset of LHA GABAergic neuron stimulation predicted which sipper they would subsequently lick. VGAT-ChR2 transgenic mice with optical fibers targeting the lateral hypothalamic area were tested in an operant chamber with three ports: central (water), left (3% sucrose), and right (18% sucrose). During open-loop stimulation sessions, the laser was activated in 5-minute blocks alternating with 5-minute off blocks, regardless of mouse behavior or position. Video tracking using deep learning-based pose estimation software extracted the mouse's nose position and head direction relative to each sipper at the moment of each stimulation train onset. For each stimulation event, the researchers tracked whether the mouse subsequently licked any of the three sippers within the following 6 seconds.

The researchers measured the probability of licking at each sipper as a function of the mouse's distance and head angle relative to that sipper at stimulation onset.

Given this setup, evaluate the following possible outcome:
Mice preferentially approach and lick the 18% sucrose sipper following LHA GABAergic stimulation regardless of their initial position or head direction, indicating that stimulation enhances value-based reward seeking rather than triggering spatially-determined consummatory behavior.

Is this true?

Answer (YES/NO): NO